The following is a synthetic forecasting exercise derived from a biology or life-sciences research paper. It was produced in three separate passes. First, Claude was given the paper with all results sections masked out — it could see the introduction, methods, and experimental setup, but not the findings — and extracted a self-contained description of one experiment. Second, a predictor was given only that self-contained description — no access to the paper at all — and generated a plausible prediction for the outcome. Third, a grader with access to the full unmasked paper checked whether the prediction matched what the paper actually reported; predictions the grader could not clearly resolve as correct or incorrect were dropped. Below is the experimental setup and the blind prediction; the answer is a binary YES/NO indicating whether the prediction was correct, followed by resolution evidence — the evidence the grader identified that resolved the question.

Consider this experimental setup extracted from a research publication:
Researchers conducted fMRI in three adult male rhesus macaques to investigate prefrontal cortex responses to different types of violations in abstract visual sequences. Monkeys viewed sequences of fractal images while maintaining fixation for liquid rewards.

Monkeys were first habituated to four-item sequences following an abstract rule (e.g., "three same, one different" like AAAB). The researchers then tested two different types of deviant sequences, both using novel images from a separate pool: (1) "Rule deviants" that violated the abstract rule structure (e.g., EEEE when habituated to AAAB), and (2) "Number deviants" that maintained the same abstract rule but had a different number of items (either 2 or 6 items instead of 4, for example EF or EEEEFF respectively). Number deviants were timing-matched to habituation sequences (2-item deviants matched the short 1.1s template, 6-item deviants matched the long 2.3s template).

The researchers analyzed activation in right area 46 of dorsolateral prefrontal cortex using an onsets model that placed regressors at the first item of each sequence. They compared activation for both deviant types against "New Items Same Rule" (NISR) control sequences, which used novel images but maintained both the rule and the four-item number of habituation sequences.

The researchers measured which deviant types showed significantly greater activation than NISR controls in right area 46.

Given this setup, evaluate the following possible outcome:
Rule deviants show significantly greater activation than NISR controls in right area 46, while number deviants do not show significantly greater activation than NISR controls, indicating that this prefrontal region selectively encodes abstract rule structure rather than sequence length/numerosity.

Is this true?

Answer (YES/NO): NO